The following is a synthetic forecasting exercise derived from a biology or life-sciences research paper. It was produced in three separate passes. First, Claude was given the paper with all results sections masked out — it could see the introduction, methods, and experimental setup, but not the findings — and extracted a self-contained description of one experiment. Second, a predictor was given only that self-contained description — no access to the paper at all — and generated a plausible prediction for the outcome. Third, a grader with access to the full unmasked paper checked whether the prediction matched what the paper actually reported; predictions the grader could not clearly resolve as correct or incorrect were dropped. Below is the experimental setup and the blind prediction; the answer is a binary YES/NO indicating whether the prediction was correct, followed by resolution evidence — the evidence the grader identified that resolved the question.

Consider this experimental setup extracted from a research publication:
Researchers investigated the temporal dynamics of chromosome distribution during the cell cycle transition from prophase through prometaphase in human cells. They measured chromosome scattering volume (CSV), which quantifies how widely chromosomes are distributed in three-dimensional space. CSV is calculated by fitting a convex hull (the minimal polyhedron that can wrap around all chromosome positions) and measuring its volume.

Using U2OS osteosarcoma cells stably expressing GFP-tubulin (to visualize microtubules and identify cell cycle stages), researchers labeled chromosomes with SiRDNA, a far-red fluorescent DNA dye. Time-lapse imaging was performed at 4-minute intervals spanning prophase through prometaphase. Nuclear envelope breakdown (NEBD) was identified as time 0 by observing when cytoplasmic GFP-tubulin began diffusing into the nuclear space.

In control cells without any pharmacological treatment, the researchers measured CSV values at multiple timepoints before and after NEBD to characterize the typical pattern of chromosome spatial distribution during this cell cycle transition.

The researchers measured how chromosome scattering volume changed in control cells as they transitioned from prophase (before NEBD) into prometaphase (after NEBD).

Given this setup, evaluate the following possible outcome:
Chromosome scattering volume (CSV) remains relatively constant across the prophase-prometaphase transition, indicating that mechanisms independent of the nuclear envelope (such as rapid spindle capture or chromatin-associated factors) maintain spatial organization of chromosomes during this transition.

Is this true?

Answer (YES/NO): NO